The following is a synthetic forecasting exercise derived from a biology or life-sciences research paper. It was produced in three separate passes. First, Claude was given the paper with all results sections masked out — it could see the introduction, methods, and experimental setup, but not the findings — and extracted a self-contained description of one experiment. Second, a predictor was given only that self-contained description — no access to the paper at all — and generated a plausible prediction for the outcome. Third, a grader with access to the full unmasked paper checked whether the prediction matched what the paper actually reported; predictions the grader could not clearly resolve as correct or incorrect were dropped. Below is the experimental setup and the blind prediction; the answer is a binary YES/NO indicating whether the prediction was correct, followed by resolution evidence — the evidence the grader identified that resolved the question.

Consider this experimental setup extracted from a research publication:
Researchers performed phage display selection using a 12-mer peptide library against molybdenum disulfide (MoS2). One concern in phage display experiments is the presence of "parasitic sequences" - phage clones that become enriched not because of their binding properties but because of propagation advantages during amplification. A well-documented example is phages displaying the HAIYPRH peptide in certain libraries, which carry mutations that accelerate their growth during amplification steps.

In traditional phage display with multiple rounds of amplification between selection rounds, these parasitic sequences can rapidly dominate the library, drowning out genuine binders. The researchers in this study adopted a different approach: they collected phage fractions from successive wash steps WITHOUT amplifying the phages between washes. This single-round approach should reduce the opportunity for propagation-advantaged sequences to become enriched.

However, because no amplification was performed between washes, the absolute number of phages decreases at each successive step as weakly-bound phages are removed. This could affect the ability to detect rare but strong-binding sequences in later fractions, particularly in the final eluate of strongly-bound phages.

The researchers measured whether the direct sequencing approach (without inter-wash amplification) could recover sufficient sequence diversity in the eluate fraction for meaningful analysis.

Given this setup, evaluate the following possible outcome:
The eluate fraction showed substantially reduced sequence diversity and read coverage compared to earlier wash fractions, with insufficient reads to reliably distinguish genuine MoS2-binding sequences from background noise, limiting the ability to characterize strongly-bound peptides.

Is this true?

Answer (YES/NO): NO